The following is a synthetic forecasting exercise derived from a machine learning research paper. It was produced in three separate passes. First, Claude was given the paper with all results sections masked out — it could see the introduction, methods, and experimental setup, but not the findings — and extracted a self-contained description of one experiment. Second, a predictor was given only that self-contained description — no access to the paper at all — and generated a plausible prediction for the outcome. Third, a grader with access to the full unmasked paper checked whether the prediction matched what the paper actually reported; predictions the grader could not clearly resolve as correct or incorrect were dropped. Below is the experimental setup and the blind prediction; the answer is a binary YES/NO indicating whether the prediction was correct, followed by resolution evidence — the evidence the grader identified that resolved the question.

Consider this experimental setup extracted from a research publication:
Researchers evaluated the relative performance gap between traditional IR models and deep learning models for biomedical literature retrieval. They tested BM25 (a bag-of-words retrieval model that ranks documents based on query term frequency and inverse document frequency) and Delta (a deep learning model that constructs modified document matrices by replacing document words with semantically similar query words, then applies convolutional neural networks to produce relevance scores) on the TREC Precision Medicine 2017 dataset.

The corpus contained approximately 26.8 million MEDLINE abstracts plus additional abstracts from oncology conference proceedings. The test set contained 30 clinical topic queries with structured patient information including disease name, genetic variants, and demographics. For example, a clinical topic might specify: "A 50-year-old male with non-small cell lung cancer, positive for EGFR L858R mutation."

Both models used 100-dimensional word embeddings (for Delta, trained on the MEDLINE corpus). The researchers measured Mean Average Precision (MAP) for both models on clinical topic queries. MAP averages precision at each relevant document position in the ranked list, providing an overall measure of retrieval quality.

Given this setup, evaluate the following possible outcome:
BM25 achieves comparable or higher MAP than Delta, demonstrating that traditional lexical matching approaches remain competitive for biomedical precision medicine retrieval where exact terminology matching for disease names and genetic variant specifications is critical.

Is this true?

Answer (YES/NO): NO